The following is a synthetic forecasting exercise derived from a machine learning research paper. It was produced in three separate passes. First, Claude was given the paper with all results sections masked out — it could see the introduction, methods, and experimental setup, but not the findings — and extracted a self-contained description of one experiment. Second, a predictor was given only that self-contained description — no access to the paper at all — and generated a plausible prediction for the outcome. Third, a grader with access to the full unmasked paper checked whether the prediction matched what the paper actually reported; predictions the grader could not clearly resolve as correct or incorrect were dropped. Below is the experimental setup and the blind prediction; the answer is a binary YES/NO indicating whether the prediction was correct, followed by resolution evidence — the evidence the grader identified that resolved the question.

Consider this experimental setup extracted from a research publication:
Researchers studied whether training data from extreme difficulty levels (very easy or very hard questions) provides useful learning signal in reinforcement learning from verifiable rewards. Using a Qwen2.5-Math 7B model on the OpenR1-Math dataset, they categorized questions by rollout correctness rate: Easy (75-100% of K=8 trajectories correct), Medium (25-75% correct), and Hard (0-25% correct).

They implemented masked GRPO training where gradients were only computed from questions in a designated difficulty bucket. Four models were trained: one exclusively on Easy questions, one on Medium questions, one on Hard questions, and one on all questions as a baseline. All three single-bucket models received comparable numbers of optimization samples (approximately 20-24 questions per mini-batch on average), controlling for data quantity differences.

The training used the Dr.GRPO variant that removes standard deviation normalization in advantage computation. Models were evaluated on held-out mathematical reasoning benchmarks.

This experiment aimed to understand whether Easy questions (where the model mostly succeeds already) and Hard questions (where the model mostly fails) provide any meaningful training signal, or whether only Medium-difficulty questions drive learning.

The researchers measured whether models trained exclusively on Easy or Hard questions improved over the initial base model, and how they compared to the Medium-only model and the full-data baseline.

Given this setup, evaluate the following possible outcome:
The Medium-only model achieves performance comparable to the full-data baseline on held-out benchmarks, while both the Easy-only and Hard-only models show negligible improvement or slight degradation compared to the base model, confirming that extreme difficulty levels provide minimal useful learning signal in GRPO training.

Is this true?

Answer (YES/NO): NO